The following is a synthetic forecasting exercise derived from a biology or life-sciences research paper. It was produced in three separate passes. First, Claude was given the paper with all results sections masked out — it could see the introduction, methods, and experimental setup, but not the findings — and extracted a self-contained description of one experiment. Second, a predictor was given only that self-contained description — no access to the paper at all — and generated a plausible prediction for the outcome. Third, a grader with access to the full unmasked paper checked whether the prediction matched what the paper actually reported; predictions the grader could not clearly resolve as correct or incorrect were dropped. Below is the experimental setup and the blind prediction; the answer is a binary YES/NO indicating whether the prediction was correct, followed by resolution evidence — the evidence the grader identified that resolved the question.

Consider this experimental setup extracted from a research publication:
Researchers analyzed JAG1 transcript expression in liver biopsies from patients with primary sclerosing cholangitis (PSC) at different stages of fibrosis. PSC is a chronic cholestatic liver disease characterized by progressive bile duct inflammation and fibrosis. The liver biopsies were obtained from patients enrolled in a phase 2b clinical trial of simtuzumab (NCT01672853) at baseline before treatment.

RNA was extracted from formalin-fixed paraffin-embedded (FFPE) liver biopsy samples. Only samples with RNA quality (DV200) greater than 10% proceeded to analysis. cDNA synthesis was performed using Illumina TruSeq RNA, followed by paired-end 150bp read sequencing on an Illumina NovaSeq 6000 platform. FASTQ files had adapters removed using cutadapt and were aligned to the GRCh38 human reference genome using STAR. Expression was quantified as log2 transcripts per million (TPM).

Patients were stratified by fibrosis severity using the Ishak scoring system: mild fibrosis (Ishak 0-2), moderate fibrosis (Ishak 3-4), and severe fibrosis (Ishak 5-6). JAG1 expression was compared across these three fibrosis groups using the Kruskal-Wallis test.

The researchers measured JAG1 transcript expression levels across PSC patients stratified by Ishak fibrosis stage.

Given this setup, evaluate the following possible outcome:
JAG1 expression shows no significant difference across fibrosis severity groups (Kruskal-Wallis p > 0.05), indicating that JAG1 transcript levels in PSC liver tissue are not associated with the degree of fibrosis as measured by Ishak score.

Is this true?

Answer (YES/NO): NO